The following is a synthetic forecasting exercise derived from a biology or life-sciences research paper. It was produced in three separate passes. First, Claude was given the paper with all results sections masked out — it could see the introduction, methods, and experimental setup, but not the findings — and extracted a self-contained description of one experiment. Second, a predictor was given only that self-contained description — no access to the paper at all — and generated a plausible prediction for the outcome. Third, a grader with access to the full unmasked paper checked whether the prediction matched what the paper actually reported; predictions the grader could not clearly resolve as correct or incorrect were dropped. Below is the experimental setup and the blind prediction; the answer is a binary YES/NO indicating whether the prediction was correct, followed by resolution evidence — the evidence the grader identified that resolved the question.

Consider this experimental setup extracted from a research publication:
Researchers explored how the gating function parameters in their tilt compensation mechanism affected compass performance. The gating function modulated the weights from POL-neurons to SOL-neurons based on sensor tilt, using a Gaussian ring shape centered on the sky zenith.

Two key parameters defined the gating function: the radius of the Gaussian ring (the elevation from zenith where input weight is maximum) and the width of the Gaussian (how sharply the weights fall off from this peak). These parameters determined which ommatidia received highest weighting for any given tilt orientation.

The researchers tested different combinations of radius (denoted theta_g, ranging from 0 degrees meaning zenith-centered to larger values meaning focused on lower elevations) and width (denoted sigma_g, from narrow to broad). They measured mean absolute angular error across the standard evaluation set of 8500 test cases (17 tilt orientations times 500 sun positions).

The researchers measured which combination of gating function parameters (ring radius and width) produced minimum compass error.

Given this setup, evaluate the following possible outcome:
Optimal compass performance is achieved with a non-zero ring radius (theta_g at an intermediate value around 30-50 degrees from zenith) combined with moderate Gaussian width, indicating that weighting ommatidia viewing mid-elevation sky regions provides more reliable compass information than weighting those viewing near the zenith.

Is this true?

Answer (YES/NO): YES